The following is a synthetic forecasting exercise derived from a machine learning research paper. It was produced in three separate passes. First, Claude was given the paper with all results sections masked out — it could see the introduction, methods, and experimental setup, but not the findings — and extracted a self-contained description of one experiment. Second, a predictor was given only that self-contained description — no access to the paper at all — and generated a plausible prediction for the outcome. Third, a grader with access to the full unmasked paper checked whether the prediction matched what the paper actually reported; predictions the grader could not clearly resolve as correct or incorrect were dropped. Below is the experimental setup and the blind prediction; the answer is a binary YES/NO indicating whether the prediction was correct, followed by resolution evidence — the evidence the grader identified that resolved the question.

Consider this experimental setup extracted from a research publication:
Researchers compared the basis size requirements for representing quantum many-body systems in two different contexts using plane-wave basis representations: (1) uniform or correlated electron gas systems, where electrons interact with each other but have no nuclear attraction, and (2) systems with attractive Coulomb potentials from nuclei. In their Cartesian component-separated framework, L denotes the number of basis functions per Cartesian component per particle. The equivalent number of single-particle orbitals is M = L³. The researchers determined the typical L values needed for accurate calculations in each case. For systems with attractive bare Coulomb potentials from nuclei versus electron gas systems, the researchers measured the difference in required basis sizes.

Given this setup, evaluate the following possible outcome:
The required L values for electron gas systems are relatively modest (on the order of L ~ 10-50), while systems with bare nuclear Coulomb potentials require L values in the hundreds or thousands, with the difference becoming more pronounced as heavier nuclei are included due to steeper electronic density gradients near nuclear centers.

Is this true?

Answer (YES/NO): NO